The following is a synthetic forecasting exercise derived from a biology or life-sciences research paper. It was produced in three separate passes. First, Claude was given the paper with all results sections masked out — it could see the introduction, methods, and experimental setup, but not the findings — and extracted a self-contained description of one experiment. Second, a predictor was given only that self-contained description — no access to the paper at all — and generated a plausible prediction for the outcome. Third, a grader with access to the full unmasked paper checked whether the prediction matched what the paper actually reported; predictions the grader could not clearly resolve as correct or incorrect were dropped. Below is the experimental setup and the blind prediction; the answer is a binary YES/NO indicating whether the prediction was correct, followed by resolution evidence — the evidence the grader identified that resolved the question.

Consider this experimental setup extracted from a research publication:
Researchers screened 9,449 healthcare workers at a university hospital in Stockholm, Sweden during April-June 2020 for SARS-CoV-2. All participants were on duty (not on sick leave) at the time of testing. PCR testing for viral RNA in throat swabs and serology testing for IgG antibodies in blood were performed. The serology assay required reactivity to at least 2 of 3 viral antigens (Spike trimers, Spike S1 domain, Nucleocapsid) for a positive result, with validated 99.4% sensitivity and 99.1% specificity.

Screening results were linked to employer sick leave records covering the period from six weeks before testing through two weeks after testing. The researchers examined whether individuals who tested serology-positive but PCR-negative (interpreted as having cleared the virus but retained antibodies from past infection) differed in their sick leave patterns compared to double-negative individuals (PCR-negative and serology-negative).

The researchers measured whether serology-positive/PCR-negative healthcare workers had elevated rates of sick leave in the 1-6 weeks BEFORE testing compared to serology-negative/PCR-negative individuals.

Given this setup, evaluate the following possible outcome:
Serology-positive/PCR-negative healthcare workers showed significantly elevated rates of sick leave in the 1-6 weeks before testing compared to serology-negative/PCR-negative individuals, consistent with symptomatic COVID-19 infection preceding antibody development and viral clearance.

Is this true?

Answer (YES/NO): YES